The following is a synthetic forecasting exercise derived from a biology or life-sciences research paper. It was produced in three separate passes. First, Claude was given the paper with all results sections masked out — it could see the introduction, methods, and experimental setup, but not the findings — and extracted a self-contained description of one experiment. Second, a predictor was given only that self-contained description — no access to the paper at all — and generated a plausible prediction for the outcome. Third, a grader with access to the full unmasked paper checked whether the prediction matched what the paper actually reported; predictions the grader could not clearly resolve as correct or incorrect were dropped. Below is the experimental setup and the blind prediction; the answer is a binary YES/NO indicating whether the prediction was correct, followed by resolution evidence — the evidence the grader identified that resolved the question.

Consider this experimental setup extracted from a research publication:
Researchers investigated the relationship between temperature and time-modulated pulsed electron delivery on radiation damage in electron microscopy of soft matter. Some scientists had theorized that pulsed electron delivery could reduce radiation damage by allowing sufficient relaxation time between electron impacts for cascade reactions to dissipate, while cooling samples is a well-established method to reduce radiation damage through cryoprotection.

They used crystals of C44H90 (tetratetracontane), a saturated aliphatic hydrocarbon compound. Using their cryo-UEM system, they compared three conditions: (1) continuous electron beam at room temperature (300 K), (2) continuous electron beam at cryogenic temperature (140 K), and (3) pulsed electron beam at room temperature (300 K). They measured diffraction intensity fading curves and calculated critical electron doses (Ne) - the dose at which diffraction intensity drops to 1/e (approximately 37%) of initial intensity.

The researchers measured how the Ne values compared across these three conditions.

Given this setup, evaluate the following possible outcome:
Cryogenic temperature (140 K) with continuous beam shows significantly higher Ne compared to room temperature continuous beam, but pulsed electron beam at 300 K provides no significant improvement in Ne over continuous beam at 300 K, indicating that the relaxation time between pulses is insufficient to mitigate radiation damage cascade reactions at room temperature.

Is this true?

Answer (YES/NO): YES